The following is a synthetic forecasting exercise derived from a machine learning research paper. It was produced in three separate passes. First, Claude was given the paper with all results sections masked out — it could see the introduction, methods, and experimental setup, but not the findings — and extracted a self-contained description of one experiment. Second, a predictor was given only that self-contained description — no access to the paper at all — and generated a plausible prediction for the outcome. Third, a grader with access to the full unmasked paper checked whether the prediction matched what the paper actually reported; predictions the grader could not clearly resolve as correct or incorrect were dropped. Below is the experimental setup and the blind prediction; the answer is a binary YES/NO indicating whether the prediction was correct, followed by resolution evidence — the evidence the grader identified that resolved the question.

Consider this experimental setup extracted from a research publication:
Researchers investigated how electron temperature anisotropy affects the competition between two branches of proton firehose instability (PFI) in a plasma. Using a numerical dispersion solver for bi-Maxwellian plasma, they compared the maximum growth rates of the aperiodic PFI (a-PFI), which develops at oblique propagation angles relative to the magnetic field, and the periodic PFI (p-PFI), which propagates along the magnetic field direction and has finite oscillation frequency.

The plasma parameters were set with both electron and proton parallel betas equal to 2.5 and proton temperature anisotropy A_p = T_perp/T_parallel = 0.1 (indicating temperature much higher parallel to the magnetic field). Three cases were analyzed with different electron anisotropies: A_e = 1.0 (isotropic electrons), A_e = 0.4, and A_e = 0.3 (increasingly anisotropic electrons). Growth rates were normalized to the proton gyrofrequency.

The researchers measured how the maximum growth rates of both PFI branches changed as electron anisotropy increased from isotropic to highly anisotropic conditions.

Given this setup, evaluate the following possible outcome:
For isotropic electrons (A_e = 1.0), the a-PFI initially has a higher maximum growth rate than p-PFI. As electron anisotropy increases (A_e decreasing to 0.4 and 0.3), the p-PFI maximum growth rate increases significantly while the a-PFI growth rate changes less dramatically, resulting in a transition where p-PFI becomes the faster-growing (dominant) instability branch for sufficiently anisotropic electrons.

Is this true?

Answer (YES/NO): NO